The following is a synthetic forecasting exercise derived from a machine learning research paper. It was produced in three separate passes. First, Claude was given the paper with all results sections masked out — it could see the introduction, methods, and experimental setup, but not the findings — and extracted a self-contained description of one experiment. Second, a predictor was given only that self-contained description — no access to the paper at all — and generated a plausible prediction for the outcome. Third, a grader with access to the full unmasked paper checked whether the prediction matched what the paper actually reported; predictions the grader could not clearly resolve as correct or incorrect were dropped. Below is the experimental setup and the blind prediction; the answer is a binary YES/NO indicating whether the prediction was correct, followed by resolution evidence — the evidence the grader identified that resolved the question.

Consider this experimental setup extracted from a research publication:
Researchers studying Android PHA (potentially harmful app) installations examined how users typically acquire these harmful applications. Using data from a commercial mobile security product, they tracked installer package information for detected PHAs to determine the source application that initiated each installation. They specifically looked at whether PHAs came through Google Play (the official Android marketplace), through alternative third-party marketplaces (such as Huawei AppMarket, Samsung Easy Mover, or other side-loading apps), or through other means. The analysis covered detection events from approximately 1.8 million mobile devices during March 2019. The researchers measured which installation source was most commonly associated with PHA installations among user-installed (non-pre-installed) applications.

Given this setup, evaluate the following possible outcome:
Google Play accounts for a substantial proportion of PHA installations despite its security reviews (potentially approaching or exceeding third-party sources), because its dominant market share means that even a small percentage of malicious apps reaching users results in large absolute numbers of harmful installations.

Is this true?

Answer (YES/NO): YES